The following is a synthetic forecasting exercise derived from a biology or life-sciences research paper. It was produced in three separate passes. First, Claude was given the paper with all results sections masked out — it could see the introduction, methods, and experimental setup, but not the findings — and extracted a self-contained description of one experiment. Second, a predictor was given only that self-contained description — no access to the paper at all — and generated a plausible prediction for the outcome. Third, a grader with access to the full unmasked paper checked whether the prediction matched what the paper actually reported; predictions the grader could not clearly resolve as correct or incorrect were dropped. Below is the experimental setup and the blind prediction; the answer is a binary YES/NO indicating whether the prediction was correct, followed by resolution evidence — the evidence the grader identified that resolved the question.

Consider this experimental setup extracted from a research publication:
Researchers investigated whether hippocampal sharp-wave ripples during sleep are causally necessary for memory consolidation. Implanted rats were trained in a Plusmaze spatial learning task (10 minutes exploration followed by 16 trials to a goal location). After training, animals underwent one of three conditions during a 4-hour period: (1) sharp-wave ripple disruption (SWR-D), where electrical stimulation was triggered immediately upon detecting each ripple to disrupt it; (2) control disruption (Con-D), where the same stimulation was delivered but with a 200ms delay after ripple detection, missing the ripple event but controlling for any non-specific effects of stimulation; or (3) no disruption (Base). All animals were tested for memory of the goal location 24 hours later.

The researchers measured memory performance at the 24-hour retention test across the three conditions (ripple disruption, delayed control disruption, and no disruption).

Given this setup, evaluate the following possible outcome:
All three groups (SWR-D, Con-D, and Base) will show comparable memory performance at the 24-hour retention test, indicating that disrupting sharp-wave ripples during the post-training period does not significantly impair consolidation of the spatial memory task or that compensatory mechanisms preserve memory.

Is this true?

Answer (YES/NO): NO